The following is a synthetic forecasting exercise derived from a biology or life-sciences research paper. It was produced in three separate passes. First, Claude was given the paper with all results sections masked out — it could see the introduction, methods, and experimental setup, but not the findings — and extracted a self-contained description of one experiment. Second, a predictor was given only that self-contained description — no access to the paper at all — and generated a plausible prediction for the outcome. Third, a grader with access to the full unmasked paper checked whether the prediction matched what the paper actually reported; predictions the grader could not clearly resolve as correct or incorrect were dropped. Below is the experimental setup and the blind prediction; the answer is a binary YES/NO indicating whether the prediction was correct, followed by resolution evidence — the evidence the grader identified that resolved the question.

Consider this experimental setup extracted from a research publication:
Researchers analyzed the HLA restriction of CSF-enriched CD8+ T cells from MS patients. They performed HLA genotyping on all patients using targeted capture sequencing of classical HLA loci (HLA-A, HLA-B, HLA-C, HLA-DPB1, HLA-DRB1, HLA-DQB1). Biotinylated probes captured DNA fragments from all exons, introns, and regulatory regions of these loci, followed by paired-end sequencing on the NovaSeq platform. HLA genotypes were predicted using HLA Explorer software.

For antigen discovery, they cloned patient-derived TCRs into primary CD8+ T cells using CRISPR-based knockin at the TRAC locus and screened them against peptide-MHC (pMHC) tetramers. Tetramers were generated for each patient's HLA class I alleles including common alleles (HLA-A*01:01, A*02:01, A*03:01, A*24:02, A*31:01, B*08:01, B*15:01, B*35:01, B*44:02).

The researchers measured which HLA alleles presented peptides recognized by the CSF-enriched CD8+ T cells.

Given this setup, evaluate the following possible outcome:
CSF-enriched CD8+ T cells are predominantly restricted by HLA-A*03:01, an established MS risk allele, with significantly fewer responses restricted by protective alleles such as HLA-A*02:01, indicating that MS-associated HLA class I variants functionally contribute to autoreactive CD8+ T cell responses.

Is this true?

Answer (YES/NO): NO